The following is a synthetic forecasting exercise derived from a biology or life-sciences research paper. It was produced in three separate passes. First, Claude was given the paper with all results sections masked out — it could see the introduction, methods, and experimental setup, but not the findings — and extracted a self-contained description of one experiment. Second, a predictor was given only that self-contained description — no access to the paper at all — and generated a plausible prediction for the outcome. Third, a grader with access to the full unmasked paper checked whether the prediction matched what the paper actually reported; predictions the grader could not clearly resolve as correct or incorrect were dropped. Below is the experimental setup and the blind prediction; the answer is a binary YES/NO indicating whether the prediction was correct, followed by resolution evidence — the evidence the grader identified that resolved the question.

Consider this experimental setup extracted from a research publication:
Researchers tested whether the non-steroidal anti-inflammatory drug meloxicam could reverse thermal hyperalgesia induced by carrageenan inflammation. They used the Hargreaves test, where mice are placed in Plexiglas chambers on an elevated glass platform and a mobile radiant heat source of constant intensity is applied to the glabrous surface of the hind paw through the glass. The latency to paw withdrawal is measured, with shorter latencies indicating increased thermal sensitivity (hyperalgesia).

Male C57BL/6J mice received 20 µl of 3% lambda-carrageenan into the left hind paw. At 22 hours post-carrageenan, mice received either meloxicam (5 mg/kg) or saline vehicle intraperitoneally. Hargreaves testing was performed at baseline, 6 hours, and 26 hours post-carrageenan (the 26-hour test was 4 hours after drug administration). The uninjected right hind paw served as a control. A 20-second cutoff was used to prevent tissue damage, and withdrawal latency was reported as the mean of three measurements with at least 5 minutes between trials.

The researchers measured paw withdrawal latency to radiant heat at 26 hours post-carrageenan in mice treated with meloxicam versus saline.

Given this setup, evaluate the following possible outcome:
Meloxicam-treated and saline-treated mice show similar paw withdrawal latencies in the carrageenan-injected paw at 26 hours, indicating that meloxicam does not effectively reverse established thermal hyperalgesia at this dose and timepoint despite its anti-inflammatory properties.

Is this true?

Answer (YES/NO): NO